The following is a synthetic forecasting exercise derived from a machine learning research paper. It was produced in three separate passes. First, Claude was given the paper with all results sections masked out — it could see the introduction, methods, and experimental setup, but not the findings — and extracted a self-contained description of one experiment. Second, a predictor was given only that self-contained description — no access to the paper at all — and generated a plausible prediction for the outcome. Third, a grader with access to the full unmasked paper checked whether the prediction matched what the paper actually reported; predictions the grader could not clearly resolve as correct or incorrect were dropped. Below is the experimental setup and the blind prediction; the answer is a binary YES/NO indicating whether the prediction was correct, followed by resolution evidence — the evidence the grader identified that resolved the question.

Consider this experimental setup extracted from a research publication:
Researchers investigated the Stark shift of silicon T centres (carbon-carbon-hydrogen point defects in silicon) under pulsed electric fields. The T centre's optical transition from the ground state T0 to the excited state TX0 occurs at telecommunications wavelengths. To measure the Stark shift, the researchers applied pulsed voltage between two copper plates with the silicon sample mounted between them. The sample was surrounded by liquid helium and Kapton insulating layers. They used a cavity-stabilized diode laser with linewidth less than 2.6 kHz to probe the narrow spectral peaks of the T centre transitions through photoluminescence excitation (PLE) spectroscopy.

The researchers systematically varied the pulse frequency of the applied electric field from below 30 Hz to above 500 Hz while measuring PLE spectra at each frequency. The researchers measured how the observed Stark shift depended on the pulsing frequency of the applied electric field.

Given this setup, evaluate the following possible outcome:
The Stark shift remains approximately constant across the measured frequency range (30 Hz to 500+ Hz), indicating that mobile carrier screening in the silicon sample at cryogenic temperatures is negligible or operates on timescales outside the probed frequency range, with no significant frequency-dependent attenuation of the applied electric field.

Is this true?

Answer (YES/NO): NO